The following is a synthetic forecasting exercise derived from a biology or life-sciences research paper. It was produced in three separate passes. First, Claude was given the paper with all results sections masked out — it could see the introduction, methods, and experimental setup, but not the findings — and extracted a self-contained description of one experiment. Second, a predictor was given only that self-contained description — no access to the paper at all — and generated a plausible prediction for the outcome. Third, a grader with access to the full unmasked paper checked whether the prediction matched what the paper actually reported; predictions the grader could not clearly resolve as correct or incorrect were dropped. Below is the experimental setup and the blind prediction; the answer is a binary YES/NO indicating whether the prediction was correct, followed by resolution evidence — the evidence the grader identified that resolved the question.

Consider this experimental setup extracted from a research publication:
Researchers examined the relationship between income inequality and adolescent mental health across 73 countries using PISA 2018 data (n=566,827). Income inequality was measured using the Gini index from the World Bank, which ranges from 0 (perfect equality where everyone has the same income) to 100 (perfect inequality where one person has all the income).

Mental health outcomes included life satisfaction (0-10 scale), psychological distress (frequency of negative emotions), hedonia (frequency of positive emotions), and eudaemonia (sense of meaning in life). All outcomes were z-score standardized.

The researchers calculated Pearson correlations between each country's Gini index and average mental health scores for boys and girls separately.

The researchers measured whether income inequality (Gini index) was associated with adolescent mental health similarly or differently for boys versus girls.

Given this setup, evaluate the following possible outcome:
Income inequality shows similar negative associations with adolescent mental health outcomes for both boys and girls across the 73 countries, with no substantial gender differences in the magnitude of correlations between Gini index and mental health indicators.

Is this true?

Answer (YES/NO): NO